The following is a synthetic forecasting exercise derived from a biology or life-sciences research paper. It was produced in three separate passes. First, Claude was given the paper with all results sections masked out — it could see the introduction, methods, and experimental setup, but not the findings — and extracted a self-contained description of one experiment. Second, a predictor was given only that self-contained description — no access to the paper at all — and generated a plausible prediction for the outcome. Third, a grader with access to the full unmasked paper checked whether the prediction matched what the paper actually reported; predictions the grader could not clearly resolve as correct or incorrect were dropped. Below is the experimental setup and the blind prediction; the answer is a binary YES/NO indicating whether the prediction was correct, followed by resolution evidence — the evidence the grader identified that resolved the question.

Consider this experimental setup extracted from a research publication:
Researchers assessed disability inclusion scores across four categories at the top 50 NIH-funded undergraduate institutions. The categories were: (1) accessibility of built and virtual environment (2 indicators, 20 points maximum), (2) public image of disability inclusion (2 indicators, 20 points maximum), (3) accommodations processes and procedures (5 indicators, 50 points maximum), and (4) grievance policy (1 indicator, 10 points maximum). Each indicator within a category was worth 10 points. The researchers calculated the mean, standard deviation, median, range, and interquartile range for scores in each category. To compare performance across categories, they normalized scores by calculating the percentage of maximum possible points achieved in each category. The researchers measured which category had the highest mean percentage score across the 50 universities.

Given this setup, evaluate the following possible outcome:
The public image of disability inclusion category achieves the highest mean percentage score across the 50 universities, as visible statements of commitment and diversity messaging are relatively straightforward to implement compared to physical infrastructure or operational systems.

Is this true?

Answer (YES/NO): NO